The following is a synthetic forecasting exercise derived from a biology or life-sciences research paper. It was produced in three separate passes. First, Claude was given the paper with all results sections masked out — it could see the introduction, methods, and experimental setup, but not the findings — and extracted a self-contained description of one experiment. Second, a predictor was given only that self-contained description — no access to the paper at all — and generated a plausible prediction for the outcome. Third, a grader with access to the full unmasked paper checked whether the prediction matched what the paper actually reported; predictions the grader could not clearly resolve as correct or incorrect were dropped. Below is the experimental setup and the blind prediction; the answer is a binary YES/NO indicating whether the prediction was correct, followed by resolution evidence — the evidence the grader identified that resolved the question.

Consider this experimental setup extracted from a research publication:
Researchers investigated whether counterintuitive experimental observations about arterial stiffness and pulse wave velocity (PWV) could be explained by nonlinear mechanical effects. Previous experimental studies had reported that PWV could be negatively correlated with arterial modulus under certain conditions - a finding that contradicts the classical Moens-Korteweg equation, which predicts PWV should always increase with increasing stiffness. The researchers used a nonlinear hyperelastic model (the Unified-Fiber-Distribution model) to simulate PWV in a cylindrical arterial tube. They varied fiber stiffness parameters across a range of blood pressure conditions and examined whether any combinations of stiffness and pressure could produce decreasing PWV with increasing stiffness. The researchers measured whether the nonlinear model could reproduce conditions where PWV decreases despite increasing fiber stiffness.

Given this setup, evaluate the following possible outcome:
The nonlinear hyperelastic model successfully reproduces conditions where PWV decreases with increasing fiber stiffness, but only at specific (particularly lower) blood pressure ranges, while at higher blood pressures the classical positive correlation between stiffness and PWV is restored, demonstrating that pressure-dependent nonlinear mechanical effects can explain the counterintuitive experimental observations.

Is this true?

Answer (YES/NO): NO